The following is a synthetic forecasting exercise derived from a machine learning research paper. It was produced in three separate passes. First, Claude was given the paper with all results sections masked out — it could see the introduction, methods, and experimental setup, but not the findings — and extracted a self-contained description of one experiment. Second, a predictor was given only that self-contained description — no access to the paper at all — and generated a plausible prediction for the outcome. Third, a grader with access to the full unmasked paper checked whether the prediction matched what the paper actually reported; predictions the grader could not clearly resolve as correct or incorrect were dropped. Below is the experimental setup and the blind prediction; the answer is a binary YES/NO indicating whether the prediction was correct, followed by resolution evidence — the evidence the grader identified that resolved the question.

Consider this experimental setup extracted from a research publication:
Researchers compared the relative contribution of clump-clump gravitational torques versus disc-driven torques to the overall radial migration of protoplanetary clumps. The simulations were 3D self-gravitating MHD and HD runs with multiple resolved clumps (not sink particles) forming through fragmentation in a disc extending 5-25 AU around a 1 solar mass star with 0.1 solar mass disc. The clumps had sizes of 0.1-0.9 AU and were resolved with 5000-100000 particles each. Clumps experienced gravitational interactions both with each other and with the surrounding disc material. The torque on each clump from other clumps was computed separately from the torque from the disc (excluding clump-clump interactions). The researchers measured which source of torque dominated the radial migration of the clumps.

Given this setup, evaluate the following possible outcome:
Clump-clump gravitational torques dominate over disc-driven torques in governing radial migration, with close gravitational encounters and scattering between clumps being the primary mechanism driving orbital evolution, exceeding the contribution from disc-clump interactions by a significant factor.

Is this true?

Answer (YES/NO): NO